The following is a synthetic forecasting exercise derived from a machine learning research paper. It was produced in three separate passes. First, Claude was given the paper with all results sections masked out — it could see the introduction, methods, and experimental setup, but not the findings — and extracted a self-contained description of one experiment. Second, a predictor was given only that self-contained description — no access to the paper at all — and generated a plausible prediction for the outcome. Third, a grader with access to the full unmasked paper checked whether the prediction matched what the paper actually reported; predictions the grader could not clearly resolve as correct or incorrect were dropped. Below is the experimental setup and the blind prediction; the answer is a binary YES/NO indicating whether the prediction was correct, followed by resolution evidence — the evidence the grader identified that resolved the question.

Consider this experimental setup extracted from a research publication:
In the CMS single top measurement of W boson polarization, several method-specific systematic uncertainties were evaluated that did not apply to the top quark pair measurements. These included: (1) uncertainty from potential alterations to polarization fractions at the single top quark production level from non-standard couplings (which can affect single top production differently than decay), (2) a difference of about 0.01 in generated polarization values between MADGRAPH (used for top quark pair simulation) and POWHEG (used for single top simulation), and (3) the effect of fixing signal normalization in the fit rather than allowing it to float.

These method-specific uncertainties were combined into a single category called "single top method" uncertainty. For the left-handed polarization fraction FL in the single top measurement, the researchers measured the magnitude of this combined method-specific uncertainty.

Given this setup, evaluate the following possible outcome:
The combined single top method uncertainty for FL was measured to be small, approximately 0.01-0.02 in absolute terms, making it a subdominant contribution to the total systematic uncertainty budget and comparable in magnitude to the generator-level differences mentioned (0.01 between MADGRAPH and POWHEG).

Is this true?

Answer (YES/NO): YES